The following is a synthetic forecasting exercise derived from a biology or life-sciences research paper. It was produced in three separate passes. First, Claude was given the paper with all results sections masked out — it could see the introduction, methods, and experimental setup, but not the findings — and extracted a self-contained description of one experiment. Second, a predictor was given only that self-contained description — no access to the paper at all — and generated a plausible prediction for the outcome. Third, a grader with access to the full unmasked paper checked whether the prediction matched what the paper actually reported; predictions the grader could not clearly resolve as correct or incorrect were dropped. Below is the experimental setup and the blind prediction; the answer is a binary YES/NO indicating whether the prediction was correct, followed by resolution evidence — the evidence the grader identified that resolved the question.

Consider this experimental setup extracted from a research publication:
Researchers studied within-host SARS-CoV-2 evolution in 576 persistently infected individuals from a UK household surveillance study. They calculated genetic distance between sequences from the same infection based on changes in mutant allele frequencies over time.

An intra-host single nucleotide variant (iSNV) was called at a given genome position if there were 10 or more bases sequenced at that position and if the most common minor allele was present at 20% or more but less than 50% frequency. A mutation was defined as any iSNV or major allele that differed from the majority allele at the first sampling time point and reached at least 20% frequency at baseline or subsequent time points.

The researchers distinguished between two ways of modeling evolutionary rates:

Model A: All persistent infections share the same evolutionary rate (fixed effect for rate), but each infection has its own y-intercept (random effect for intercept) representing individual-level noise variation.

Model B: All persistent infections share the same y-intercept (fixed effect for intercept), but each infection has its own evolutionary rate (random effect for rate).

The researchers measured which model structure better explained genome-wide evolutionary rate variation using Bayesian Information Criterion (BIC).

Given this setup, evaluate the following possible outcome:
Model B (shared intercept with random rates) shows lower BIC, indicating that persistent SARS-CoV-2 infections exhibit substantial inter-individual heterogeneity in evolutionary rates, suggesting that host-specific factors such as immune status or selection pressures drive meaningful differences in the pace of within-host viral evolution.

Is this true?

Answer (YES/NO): YES